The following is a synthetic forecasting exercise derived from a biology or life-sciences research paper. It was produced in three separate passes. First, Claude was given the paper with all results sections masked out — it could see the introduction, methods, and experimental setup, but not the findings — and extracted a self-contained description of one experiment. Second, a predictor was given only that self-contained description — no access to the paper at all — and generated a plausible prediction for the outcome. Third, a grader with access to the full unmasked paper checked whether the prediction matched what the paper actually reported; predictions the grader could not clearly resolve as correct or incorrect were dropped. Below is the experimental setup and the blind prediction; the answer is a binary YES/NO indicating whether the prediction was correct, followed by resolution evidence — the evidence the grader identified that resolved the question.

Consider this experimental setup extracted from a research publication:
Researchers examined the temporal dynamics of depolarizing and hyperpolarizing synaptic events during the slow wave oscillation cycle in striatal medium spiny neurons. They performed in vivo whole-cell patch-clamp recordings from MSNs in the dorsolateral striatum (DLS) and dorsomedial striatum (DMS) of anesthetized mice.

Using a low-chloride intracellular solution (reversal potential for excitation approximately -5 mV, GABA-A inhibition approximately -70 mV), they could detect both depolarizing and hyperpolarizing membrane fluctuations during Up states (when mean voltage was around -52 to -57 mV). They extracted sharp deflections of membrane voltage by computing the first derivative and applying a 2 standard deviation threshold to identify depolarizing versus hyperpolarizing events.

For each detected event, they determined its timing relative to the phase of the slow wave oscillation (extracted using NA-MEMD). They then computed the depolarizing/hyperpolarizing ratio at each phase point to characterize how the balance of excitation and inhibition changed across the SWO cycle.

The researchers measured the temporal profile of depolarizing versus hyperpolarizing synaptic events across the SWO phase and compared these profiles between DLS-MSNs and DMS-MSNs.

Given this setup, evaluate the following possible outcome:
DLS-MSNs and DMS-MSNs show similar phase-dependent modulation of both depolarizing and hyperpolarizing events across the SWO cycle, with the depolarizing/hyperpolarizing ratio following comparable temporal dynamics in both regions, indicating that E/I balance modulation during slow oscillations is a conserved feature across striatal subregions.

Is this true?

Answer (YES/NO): NO